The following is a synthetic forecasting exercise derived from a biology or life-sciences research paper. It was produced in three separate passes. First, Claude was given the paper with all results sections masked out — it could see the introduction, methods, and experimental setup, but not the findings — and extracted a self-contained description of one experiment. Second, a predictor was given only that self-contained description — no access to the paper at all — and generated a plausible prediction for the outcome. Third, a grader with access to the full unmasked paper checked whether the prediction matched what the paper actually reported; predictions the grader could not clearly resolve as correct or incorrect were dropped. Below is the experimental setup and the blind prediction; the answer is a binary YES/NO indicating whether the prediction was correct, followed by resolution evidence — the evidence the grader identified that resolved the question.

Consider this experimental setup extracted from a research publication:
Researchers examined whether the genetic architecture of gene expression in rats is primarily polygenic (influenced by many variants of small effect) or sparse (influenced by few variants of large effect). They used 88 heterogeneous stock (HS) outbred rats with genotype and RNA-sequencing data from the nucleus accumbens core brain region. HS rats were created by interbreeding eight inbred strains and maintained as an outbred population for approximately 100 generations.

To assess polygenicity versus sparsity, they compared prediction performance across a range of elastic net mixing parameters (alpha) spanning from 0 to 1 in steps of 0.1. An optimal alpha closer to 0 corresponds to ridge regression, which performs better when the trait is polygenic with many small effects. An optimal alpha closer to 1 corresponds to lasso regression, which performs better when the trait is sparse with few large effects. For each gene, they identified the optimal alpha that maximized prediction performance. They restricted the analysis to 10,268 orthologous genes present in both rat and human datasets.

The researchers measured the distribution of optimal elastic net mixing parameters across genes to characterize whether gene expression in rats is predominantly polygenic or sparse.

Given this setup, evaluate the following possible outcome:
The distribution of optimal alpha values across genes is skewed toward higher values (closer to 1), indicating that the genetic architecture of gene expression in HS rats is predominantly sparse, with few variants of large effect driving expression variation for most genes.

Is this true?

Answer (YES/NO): YES